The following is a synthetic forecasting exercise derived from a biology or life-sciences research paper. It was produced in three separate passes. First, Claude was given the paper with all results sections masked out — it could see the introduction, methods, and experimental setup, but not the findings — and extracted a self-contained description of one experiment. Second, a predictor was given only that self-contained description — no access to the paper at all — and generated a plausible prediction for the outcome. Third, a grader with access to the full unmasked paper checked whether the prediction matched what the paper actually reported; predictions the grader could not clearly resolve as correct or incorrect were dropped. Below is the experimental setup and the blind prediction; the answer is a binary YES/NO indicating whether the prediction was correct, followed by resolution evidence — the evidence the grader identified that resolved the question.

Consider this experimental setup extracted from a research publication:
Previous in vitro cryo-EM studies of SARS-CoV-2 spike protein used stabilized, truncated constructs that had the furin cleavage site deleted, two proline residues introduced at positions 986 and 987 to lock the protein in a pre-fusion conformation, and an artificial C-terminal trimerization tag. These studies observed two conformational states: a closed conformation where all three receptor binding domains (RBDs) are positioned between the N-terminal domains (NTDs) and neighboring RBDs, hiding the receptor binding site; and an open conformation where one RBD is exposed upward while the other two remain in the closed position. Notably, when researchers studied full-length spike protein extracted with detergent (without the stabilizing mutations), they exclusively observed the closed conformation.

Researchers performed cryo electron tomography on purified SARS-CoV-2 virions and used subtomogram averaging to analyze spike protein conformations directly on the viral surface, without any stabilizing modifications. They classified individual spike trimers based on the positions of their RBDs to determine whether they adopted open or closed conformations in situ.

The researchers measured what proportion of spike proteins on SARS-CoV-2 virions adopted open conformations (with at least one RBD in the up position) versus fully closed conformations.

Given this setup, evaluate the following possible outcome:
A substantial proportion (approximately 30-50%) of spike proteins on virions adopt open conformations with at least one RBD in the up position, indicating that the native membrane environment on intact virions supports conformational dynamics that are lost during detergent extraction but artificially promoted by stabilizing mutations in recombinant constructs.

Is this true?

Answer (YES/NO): NO